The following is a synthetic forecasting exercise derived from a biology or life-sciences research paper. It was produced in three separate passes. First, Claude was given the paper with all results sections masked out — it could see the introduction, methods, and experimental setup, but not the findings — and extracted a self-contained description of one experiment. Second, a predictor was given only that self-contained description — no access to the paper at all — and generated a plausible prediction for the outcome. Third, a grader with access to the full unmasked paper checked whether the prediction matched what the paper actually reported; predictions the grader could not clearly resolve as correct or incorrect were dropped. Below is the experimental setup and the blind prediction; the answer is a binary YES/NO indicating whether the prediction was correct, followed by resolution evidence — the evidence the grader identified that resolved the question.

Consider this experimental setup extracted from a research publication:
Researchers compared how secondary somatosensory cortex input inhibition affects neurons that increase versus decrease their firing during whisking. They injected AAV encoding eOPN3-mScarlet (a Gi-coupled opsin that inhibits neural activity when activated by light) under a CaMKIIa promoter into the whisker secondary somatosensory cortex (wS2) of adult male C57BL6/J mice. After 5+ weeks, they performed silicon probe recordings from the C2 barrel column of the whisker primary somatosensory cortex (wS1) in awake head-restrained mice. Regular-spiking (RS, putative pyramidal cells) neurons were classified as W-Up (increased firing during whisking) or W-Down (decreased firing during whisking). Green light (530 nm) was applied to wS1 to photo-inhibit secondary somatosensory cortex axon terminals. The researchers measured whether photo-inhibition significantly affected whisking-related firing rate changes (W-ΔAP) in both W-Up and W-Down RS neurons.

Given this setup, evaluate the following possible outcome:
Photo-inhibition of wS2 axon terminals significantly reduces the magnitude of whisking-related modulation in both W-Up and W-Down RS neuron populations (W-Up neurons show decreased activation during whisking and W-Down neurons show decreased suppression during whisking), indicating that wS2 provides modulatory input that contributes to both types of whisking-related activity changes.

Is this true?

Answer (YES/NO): YES